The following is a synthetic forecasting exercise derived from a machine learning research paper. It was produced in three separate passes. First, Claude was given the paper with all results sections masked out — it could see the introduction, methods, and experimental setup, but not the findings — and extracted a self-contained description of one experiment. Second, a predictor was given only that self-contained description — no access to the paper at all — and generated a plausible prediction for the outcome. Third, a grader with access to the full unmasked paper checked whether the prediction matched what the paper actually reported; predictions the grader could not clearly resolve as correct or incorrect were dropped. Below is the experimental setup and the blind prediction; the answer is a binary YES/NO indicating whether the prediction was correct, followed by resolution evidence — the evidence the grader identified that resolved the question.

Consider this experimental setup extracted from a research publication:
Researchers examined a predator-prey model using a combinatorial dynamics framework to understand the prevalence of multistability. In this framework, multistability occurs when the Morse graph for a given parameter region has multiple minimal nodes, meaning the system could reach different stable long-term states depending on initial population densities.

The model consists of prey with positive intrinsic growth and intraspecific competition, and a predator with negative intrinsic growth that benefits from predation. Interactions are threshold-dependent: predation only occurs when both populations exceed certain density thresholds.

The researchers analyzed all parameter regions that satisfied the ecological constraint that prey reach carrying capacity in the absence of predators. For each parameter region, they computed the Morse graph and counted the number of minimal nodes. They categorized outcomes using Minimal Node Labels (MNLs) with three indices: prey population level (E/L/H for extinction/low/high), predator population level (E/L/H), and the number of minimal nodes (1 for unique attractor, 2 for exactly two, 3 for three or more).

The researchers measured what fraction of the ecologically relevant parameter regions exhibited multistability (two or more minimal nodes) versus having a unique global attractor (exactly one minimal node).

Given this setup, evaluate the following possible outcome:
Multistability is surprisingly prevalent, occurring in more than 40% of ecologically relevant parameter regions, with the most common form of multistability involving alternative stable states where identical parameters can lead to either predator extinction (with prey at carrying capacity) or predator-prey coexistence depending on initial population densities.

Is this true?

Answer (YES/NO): YES